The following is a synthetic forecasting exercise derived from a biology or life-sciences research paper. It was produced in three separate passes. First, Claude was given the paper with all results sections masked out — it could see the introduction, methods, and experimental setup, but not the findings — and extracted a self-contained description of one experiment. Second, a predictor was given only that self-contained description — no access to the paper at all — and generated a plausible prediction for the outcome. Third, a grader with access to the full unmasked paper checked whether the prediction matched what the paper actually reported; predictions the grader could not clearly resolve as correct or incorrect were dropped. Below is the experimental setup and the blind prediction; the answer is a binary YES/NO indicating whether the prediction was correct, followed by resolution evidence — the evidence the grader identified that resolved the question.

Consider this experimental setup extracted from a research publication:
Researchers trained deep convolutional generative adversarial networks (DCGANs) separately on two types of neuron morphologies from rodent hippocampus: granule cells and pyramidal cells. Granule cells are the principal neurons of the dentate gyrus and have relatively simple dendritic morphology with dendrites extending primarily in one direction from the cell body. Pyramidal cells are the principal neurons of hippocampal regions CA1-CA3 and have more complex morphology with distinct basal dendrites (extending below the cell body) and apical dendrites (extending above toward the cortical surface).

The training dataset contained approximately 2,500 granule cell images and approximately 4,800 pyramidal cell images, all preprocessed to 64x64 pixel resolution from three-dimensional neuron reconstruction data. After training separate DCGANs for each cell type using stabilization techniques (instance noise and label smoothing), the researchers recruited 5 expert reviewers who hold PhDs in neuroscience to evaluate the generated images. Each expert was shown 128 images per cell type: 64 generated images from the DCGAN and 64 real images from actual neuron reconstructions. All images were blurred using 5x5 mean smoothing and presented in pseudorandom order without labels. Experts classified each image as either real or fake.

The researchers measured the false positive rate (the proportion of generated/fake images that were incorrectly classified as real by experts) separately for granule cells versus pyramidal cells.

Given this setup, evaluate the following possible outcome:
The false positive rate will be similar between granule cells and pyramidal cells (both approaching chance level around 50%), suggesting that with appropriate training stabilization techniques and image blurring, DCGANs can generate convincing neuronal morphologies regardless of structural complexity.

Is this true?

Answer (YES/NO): NO